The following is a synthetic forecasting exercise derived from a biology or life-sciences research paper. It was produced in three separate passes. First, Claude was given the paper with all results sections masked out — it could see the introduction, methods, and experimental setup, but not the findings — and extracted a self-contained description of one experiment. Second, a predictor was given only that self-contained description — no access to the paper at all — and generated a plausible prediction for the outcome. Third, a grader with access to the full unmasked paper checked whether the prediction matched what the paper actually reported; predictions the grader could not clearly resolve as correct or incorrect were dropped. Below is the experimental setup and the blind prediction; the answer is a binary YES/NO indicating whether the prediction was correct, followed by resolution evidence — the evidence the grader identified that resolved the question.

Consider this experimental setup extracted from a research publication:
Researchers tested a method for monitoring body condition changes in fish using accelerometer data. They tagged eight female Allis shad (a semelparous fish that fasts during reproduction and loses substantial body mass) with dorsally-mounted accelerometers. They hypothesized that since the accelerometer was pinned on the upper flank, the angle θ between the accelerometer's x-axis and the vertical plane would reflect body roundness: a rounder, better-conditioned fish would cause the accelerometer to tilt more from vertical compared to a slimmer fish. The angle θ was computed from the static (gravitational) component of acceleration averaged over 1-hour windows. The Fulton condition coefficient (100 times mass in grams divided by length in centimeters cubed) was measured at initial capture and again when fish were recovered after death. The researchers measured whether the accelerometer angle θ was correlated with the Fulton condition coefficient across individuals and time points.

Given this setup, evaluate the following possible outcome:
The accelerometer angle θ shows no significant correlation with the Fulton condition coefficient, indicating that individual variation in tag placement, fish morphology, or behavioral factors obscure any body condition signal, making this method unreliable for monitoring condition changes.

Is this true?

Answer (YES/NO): NO